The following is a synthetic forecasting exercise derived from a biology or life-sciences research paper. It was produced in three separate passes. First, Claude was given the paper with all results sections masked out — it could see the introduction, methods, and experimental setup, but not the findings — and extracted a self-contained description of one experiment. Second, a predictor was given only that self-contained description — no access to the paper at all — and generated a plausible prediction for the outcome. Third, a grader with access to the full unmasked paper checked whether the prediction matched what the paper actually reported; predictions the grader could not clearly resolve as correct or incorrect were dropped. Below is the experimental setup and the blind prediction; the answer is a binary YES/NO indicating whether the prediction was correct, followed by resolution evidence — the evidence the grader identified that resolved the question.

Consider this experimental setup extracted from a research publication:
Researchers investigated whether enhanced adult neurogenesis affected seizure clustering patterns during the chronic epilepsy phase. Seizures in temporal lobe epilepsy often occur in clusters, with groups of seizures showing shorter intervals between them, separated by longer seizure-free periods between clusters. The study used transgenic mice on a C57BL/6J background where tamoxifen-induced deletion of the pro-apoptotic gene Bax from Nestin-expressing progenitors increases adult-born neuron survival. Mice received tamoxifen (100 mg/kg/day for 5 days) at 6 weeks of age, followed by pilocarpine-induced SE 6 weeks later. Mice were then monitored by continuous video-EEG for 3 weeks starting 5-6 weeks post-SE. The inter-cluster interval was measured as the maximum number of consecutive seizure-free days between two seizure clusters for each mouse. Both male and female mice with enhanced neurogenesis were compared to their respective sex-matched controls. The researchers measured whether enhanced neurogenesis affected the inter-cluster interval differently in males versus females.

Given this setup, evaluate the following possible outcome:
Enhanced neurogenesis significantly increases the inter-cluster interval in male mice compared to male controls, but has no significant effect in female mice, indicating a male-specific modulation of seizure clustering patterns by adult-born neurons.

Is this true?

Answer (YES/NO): NO